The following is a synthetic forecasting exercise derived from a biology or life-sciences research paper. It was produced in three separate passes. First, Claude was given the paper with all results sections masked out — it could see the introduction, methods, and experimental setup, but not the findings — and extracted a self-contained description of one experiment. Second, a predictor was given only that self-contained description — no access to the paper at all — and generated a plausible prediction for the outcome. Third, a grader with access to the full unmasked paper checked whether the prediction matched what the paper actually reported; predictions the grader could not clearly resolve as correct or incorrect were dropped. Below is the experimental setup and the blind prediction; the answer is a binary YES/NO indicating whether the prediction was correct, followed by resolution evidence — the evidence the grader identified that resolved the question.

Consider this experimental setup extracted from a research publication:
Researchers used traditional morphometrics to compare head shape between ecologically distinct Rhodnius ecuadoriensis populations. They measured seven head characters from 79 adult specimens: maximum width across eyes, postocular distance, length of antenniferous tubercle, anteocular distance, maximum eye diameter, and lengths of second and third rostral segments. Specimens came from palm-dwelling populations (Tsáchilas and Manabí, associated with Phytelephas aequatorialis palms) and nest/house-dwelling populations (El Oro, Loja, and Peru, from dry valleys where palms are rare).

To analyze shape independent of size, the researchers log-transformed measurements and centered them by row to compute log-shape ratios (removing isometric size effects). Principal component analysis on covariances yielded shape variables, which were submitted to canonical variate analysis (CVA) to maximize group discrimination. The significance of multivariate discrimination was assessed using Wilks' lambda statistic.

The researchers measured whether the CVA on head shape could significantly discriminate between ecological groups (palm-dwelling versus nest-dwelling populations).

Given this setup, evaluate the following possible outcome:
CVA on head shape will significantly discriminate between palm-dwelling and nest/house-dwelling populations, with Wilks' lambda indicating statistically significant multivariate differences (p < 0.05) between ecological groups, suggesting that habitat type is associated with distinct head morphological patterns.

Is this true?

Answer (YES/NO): YES